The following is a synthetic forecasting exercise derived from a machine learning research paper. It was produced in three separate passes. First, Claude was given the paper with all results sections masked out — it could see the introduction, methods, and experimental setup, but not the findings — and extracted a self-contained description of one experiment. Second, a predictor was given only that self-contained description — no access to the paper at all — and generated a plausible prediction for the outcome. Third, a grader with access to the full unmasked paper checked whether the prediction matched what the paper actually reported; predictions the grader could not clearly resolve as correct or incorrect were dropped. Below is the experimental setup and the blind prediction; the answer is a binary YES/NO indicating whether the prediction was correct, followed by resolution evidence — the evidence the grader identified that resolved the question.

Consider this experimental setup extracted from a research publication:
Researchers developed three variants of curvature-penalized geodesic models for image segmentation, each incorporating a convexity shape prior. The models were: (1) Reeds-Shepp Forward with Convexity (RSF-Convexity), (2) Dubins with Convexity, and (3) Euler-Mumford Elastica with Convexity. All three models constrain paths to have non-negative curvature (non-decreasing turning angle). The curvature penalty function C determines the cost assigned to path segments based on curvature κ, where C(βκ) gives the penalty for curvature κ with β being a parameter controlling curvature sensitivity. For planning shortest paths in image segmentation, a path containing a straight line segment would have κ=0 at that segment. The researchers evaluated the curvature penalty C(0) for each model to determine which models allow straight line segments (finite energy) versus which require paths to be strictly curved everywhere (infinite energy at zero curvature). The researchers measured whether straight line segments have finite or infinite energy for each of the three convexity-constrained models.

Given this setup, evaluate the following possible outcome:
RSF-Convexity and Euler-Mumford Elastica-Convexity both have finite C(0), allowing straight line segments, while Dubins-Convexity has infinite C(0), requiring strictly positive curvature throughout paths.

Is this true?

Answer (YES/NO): NO